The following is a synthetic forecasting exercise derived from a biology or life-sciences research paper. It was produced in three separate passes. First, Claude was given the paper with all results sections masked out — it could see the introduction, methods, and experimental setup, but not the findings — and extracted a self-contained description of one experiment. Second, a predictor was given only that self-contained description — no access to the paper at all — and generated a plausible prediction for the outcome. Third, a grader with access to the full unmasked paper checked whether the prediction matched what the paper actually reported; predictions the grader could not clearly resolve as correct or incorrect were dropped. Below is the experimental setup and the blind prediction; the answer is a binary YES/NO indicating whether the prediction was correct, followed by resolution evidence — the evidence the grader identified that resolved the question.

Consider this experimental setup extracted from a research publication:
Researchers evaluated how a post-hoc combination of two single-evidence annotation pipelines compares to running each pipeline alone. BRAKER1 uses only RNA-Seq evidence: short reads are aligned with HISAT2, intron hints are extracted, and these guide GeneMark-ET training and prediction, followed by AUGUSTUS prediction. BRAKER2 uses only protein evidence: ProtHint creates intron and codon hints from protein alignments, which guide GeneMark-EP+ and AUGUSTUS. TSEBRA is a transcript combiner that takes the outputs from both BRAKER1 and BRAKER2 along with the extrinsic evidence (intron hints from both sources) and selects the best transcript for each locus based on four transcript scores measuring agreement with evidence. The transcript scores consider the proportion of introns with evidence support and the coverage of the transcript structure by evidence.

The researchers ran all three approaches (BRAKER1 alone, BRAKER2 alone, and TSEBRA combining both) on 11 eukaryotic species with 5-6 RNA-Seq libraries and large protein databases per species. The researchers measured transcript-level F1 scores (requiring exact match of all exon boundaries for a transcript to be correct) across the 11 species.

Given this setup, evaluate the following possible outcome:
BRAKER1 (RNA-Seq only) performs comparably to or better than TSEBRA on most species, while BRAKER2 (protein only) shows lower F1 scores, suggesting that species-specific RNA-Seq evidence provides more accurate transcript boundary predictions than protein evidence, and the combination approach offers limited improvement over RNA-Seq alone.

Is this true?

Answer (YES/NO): NO